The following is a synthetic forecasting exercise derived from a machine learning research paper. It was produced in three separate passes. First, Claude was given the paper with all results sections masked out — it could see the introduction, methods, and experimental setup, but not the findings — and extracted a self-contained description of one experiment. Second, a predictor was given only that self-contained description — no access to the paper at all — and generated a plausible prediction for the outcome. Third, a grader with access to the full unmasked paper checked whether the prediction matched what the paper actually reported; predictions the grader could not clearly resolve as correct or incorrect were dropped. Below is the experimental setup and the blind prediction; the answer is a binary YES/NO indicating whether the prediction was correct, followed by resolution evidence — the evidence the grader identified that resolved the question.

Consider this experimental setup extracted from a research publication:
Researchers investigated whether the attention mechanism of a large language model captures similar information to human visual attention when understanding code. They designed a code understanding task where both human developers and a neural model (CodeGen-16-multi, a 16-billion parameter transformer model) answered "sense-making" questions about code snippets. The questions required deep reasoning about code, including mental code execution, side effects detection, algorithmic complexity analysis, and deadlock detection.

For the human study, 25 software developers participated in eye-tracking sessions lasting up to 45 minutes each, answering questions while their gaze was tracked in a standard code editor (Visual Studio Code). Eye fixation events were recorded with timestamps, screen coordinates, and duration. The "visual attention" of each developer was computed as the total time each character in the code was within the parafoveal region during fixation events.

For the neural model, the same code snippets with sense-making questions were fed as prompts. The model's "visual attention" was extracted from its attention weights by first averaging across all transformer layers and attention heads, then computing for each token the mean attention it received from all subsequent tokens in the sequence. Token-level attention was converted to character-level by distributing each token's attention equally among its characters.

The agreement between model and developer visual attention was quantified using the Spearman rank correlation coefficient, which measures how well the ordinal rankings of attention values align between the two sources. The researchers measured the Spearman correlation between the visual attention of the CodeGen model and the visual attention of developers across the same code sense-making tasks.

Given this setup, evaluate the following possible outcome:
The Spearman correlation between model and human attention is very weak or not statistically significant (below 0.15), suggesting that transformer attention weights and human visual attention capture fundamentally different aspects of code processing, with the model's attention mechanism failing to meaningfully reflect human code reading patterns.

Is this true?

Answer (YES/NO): NO